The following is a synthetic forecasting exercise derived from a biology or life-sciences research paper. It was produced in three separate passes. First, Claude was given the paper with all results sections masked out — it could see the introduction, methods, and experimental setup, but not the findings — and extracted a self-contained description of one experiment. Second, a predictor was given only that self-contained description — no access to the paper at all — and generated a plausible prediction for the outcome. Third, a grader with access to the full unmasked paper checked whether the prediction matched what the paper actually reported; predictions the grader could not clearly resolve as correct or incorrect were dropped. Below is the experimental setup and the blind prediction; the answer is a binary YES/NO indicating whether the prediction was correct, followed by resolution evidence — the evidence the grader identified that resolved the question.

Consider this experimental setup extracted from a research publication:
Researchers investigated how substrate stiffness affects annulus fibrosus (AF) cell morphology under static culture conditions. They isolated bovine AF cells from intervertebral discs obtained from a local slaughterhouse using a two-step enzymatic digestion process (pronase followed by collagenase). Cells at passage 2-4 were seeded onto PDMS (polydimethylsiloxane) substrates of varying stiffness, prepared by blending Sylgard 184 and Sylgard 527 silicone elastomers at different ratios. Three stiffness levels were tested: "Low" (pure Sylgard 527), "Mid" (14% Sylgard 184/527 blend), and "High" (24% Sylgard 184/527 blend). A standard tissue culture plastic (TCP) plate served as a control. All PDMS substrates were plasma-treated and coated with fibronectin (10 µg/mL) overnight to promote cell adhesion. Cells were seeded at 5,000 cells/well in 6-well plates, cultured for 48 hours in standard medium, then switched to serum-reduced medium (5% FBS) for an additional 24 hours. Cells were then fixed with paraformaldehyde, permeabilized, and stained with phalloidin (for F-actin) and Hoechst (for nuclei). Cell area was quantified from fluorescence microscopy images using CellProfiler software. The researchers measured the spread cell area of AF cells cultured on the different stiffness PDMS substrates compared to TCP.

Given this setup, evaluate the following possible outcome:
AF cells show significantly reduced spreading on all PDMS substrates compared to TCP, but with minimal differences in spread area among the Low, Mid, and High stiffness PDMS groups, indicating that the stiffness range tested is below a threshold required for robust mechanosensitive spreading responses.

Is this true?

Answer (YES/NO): NO